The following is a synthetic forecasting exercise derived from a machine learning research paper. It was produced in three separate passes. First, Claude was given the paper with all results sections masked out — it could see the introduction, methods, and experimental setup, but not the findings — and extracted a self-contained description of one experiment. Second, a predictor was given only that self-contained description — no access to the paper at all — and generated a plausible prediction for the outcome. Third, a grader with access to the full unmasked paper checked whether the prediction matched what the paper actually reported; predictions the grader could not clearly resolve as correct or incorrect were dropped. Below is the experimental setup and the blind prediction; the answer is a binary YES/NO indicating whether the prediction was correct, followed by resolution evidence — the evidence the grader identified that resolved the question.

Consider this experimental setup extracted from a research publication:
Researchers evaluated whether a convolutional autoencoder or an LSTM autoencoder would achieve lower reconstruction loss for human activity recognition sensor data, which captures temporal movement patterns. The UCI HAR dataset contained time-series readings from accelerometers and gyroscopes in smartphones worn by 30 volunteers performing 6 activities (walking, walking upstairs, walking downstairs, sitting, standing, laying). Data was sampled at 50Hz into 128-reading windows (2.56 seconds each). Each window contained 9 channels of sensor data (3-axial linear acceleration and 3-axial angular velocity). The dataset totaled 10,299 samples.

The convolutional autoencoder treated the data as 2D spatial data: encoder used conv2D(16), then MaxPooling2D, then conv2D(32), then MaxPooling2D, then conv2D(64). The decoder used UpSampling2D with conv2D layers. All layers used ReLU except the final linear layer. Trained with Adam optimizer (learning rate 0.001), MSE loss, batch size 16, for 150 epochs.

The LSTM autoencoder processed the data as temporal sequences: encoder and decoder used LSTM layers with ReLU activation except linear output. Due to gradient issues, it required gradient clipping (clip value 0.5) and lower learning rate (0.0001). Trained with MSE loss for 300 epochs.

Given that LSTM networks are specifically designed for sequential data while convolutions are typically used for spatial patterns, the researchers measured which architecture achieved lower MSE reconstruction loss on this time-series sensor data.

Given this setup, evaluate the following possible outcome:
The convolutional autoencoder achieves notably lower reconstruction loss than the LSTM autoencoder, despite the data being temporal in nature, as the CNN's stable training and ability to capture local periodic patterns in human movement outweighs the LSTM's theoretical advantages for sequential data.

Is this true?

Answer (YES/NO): YES